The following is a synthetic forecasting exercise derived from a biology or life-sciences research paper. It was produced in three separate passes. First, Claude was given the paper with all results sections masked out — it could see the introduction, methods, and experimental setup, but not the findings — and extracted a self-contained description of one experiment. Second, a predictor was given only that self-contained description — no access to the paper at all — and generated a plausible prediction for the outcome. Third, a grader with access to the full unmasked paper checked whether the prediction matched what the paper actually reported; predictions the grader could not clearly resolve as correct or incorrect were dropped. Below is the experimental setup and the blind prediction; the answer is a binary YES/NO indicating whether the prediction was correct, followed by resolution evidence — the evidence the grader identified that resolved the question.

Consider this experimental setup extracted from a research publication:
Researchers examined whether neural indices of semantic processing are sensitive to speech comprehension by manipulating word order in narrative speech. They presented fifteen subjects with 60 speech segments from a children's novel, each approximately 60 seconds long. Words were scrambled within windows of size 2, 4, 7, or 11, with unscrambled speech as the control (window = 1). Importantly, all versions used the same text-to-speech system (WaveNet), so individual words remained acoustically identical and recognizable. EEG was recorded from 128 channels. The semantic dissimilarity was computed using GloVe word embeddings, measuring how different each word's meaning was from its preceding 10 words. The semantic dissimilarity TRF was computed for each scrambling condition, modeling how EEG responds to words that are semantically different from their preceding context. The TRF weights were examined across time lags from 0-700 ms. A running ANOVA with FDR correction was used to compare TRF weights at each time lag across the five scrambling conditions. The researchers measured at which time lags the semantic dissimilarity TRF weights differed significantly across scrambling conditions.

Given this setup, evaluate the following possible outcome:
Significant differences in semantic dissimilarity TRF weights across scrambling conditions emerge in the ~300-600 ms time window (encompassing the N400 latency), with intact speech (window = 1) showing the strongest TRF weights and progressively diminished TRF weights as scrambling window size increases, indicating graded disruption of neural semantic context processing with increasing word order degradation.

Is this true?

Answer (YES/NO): NO